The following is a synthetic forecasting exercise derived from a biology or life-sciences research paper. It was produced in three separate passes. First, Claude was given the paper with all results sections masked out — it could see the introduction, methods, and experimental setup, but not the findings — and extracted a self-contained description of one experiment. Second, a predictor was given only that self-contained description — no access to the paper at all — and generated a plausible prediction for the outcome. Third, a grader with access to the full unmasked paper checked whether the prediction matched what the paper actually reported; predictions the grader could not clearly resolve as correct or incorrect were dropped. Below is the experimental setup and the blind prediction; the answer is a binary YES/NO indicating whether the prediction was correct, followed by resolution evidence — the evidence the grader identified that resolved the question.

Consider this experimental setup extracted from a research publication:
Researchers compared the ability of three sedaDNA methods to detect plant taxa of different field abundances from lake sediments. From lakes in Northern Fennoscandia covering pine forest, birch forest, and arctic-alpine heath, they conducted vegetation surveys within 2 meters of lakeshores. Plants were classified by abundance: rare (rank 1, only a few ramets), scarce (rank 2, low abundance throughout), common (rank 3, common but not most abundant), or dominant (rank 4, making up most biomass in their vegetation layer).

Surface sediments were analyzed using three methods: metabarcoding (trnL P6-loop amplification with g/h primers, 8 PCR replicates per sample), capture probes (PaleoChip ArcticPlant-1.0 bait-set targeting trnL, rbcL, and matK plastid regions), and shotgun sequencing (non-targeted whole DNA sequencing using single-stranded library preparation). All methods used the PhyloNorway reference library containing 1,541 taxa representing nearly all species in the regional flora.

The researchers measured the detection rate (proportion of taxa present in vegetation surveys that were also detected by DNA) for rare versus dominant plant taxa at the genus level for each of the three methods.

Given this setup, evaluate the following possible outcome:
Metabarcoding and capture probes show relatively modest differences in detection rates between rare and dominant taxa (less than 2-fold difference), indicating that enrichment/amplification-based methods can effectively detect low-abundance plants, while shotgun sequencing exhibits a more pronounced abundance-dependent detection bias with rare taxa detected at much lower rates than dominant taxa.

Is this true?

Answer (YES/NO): NO